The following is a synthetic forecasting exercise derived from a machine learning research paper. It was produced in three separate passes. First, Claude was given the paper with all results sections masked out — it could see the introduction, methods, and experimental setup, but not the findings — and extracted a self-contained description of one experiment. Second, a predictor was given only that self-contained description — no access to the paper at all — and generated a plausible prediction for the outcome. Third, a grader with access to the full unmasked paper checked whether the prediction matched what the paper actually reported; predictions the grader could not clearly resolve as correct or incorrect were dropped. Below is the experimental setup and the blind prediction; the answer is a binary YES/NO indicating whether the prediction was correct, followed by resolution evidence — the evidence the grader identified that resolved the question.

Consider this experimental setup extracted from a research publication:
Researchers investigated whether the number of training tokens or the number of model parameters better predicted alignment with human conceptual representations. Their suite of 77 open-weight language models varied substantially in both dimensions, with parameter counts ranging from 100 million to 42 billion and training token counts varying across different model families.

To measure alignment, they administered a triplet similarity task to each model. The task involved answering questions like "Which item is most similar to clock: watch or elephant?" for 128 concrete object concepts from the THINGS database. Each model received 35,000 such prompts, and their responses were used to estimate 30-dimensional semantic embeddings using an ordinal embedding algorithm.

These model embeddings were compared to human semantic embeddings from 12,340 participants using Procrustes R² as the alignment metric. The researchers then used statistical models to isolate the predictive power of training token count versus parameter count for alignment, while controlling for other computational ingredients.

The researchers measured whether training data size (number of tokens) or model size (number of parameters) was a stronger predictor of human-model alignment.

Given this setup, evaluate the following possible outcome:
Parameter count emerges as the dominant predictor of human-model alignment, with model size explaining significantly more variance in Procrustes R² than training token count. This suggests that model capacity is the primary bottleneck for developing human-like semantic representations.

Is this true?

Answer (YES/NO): NO